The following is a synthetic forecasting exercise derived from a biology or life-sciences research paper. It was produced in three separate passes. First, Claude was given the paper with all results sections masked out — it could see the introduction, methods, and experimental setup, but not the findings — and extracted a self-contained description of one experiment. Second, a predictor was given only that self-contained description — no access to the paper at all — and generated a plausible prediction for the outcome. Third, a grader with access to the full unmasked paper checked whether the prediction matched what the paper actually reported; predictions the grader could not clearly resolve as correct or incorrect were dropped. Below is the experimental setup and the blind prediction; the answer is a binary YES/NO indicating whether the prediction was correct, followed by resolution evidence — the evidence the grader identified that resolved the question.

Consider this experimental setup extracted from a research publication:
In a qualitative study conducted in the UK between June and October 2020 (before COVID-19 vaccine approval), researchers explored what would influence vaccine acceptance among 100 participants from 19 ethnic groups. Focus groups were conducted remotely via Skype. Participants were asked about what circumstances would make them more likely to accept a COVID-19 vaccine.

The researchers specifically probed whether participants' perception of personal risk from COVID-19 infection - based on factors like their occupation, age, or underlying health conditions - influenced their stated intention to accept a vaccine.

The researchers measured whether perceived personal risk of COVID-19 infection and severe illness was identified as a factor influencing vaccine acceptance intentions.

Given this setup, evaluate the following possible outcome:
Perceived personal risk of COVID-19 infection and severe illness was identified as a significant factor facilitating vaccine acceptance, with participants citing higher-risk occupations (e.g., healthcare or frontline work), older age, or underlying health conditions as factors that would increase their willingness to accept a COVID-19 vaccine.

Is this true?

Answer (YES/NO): YES